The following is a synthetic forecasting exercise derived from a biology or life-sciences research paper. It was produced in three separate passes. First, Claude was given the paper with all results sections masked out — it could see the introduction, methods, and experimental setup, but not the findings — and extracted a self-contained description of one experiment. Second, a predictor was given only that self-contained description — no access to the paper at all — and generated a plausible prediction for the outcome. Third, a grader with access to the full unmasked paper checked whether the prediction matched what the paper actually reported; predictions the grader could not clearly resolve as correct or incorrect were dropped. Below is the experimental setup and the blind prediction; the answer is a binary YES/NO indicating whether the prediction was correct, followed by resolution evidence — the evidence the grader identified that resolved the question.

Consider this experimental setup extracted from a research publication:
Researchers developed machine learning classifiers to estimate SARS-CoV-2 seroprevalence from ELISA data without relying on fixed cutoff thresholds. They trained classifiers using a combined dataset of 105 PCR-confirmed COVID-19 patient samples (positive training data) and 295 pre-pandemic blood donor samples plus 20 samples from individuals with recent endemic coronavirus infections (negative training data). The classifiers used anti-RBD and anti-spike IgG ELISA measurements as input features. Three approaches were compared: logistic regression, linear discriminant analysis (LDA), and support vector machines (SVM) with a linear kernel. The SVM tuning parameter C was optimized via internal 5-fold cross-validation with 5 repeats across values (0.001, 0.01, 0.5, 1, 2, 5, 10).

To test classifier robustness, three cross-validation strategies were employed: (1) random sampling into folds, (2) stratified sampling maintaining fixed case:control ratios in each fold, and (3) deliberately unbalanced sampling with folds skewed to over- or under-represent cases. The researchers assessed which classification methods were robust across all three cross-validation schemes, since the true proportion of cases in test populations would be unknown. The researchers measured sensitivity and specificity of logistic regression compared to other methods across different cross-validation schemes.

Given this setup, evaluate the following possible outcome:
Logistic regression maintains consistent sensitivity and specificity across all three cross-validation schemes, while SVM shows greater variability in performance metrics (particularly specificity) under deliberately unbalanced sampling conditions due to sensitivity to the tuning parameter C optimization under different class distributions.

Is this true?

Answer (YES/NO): NO